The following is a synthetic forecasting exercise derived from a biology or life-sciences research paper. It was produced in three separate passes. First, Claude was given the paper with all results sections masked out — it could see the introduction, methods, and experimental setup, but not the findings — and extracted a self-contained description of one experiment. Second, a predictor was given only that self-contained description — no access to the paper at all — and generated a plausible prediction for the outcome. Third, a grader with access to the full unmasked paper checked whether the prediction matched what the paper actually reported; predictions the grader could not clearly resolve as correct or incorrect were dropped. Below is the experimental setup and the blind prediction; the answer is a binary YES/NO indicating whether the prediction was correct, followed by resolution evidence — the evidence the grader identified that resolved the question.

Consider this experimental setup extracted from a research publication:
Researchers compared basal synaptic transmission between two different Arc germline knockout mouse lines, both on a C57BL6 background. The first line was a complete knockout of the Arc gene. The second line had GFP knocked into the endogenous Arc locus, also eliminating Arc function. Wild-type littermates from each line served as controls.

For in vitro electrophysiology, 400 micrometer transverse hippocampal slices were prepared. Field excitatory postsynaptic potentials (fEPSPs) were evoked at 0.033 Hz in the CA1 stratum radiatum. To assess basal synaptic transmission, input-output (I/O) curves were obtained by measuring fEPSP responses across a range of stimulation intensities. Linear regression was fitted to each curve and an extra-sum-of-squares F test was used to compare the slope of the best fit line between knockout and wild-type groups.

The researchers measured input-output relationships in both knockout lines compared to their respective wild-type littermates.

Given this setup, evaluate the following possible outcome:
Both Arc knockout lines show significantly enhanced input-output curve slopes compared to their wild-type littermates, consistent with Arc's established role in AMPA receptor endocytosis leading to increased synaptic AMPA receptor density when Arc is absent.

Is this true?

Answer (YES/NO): NO